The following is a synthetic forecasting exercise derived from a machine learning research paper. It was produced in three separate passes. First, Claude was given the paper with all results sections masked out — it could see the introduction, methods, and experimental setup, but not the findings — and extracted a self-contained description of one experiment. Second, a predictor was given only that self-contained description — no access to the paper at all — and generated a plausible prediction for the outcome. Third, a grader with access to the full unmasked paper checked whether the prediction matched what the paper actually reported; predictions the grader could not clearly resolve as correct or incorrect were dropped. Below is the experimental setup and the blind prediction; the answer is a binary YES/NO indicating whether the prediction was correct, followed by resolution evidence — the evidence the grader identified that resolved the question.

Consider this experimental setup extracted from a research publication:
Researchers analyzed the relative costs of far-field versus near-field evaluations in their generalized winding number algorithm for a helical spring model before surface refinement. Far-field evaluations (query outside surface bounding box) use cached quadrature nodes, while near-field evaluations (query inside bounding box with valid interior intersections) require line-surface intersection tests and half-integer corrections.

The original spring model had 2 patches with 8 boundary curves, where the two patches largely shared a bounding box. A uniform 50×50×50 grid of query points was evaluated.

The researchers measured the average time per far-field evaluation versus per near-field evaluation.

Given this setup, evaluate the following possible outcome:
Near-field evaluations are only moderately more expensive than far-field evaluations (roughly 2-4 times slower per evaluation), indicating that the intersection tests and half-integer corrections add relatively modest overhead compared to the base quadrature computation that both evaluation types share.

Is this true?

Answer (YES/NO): NO